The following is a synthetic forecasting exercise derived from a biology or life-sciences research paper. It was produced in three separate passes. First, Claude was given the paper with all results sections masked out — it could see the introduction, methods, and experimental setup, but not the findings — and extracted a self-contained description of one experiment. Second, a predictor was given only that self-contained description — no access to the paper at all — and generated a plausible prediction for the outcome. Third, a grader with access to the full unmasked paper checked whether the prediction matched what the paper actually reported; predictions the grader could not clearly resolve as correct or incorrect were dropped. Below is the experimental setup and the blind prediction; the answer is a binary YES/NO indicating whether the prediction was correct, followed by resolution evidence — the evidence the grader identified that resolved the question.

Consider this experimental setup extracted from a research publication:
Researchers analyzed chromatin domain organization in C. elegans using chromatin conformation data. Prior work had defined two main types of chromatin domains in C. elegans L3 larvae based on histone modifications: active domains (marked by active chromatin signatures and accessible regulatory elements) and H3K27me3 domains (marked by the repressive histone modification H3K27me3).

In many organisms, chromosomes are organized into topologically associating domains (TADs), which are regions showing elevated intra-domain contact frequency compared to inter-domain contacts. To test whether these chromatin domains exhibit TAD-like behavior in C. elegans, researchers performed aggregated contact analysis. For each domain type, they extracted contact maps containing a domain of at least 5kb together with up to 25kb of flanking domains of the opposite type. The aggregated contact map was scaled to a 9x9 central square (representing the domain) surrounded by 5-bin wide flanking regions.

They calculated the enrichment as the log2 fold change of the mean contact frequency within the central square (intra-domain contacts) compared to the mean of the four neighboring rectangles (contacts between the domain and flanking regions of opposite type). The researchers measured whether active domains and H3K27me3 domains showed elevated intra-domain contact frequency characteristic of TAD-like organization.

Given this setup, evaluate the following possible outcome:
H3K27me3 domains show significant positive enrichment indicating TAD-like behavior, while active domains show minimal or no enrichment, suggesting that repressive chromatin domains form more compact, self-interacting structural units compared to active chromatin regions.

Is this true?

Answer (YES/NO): NO